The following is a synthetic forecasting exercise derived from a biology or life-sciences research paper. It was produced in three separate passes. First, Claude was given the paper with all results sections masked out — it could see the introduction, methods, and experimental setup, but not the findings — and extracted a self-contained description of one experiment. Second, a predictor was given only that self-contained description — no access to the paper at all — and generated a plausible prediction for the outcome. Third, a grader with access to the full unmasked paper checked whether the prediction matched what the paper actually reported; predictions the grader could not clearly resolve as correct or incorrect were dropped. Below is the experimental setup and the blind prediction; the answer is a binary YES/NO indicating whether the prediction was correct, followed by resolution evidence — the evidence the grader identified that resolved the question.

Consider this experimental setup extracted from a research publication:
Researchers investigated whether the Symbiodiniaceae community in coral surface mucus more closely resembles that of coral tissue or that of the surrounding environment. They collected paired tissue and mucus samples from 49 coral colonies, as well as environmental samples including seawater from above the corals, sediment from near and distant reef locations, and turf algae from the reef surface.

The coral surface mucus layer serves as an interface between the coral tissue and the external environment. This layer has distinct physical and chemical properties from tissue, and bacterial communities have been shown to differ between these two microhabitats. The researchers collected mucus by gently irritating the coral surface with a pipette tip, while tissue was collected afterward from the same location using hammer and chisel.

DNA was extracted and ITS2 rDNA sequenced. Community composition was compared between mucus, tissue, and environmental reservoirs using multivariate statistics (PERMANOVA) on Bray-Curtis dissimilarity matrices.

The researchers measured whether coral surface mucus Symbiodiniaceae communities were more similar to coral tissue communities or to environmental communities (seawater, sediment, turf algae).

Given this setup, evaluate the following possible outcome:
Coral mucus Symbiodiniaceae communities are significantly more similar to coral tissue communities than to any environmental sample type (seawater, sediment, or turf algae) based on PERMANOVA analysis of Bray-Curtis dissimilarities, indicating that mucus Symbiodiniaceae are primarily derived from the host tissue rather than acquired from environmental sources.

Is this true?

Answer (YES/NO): YES